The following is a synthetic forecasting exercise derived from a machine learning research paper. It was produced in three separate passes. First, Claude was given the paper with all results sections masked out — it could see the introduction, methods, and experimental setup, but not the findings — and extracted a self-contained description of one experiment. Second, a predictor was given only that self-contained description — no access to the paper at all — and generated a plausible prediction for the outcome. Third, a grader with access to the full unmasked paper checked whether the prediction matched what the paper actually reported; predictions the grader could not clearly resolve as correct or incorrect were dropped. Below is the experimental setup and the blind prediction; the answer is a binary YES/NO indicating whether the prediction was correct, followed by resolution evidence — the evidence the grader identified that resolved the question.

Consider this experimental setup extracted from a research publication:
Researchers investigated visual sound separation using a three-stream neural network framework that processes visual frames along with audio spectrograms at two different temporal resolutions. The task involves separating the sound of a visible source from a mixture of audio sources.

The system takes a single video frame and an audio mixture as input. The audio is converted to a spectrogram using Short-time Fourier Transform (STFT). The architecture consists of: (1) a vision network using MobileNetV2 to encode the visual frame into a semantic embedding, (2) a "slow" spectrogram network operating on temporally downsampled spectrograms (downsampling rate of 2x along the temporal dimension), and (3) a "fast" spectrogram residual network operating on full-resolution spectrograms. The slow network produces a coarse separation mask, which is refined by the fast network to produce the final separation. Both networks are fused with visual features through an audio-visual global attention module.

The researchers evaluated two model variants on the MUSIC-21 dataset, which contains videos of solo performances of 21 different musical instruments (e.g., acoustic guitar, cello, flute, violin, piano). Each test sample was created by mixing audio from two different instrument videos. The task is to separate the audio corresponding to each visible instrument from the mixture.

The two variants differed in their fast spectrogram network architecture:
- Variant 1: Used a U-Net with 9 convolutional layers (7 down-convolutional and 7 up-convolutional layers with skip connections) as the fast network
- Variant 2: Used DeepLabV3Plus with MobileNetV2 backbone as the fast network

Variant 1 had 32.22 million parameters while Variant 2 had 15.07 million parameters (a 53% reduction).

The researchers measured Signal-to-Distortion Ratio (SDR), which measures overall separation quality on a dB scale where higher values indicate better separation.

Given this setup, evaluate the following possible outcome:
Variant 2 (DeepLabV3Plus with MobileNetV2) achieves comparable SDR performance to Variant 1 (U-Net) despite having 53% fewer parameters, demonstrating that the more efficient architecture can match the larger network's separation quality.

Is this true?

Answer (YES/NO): NO